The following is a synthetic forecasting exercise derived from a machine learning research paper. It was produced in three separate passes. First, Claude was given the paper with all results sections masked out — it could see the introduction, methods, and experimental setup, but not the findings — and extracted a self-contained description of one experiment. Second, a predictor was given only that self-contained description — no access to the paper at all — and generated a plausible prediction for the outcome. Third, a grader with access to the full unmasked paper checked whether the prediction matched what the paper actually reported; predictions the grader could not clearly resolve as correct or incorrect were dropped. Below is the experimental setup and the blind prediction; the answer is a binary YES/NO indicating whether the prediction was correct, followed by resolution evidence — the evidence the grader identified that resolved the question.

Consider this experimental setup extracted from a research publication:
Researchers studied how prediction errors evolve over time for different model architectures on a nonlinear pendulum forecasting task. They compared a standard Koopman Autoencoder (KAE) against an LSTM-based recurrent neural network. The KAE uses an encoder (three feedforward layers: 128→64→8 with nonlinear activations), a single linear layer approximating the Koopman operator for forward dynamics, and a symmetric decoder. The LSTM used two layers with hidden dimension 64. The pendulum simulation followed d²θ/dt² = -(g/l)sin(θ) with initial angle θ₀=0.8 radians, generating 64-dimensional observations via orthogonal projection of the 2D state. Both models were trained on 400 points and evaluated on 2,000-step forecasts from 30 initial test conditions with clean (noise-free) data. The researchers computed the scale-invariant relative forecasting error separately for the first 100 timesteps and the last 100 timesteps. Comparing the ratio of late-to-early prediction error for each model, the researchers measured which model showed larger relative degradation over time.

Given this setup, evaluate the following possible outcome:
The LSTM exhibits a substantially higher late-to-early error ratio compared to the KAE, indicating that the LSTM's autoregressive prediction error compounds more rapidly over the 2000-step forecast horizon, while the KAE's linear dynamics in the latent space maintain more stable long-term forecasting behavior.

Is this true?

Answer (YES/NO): NO